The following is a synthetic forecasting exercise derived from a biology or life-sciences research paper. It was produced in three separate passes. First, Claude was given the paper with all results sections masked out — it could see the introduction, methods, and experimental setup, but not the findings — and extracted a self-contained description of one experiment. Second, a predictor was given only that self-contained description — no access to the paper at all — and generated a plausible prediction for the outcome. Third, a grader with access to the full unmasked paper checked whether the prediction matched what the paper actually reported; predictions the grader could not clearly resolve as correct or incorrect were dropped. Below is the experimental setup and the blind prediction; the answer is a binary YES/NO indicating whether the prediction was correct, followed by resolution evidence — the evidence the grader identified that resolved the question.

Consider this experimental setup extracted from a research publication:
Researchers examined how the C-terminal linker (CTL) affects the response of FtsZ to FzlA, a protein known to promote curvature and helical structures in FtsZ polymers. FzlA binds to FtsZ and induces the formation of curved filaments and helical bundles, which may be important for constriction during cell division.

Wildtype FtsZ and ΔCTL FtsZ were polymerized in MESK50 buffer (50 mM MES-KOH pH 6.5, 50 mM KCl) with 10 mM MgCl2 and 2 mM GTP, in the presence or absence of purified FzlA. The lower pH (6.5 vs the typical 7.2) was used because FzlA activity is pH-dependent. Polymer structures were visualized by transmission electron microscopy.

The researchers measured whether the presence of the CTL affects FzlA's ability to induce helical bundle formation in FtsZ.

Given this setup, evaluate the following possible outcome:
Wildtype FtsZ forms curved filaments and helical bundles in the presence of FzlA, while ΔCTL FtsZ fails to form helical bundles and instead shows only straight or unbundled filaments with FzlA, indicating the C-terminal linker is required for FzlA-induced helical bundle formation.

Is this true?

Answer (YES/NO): YES